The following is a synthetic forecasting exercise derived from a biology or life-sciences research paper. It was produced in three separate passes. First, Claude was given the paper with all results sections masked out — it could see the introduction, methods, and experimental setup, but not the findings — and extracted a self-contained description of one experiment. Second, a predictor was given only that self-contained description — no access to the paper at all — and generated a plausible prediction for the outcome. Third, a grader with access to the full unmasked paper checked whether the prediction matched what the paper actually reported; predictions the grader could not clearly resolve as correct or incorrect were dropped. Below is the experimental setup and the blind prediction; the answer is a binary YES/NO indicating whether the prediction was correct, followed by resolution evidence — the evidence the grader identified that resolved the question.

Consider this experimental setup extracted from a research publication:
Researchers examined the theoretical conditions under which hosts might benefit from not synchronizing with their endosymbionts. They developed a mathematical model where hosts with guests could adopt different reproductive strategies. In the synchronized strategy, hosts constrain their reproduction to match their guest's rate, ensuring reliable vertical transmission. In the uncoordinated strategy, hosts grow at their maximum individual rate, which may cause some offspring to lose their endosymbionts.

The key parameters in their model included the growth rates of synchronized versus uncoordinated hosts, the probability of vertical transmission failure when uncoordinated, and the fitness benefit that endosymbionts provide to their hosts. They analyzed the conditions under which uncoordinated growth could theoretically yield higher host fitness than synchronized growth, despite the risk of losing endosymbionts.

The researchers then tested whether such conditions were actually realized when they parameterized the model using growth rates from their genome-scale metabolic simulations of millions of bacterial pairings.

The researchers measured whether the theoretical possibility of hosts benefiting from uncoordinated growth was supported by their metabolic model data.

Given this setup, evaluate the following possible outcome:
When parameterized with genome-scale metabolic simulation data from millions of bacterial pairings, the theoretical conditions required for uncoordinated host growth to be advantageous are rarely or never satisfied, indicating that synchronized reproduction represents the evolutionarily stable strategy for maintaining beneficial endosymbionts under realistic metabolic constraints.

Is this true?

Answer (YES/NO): YES